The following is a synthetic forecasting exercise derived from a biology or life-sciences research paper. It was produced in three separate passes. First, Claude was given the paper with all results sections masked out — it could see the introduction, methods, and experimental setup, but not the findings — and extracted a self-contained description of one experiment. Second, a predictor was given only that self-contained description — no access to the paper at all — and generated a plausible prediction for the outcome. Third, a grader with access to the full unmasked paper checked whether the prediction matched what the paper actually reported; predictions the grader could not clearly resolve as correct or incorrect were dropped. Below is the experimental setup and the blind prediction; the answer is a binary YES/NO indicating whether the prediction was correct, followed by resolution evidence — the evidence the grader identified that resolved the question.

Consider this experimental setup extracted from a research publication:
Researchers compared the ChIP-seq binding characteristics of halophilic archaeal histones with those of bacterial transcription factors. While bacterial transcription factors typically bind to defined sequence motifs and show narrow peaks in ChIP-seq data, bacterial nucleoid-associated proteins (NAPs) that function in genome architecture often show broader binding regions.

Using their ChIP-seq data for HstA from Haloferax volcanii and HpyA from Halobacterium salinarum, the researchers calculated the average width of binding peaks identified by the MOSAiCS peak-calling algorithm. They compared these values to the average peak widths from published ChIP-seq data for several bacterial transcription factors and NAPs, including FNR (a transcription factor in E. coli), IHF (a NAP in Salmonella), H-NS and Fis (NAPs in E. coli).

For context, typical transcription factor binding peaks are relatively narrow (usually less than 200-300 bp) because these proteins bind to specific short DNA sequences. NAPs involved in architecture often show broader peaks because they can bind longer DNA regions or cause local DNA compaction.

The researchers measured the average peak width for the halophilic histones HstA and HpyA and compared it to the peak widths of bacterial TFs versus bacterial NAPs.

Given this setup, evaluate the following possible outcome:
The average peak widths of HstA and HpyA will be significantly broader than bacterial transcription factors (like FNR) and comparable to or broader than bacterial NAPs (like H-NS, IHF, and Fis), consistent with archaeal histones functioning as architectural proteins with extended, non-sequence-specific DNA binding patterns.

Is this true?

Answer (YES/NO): NO